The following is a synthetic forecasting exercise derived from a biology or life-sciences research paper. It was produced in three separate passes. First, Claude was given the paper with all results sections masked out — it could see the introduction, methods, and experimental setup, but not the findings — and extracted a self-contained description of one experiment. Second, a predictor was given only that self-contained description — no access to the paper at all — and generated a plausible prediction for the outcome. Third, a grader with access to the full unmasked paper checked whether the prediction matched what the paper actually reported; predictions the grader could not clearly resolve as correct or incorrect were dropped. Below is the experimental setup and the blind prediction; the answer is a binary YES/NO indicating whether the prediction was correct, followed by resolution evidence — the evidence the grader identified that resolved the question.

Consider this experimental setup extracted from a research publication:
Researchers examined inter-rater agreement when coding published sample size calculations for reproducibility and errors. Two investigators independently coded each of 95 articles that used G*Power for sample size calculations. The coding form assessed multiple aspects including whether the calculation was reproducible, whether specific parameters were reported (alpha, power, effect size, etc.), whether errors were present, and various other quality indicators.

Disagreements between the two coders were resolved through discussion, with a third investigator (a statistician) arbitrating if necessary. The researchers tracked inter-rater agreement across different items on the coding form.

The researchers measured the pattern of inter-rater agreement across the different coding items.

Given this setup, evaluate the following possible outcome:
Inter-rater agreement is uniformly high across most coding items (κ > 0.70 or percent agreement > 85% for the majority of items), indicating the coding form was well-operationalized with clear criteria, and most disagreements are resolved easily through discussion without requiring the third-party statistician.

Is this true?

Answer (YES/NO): NO